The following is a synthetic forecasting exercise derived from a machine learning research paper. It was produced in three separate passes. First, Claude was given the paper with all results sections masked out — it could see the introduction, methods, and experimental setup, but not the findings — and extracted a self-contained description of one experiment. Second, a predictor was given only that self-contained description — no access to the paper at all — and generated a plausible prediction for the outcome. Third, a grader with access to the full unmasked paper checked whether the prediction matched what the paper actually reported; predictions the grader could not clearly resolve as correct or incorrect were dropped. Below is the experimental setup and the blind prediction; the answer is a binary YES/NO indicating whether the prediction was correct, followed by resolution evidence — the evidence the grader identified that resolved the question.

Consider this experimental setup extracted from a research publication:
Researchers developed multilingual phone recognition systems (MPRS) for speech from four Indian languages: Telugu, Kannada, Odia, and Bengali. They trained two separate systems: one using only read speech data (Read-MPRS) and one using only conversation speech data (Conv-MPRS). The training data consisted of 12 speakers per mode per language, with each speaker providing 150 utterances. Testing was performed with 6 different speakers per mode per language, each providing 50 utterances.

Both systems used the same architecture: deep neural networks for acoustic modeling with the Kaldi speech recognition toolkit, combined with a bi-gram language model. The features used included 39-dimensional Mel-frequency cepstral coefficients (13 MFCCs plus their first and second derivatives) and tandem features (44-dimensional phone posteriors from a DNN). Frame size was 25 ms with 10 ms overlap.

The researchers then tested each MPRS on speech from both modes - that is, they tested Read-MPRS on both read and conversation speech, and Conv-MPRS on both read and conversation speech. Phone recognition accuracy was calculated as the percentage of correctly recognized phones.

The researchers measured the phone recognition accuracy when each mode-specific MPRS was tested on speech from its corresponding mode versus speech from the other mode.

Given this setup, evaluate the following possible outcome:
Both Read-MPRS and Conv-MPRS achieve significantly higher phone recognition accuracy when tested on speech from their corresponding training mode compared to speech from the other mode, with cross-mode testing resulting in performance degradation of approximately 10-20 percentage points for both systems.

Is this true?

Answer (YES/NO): NO